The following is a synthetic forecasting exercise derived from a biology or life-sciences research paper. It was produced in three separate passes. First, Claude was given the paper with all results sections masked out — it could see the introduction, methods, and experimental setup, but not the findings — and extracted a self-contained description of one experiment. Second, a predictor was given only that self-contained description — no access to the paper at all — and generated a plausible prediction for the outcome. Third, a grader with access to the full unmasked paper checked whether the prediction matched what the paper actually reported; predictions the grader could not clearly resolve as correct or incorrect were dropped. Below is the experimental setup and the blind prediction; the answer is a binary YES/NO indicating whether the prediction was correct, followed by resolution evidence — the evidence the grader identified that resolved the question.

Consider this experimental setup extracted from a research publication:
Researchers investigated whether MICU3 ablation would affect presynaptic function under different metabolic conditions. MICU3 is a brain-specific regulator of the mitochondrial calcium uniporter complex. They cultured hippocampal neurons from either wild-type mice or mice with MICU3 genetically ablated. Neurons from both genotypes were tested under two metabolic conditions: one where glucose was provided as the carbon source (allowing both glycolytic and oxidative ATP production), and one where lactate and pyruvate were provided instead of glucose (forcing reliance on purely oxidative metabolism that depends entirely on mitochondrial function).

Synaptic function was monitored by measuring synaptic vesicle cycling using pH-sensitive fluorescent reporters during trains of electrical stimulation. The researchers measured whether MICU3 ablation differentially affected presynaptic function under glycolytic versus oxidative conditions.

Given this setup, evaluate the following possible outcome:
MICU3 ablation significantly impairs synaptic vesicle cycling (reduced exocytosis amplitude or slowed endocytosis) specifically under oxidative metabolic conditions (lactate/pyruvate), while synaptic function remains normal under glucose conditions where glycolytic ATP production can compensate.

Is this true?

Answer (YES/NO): YES